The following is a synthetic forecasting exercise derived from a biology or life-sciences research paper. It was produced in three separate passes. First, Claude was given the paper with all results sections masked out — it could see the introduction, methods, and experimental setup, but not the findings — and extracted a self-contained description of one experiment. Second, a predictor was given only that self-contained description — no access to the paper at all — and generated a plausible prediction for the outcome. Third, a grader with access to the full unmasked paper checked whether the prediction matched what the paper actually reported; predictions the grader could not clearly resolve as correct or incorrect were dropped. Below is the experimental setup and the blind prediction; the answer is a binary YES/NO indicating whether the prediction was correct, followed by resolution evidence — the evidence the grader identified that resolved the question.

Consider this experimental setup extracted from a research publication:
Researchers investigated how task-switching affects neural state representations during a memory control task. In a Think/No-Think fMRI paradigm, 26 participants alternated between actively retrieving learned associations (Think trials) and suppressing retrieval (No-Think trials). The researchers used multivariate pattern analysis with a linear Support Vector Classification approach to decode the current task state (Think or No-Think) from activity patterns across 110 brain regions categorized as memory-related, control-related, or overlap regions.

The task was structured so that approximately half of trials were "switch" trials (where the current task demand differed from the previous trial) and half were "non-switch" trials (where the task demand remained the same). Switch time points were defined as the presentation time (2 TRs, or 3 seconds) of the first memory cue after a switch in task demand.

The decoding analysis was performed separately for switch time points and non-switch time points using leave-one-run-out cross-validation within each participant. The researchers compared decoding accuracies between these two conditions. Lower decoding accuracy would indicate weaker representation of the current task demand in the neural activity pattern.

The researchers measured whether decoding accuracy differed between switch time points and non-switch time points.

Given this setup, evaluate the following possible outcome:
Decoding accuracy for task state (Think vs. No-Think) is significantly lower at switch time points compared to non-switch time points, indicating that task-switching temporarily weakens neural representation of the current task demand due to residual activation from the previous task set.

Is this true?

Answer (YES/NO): YES